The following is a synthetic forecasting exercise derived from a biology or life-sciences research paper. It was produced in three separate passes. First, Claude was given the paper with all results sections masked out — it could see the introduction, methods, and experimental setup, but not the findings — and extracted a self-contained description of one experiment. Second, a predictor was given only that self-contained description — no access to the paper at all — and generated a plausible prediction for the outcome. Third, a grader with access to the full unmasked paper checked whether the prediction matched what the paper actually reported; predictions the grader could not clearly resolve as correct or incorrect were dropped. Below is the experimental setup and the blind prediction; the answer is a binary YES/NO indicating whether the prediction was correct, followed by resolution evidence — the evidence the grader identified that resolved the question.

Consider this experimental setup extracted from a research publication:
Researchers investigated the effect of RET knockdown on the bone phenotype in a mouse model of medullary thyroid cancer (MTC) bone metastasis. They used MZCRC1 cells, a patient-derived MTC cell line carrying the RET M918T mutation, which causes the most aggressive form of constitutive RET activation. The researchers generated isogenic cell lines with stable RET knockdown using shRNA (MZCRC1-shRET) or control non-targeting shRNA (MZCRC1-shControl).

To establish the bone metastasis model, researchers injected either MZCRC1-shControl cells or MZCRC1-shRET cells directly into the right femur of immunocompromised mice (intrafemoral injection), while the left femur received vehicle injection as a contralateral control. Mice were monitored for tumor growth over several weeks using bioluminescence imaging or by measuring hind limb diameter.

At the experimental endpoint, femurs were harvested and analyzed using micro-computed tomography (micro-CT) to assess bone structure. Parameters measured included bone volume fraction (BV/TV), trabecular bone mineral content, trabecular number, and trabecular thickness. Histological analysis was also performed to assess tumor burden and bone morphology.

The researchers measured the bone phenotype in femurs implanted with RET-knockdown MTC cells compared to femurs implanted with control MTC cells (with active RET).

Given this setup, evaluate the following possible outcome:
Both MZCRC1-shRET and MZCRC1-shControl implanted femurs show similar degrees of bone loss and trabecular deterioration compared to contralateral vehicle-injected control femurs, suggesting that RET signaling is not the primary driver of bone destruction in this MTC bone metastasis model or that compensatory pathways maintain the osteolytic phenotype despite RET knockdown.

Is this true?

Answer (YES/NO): NO